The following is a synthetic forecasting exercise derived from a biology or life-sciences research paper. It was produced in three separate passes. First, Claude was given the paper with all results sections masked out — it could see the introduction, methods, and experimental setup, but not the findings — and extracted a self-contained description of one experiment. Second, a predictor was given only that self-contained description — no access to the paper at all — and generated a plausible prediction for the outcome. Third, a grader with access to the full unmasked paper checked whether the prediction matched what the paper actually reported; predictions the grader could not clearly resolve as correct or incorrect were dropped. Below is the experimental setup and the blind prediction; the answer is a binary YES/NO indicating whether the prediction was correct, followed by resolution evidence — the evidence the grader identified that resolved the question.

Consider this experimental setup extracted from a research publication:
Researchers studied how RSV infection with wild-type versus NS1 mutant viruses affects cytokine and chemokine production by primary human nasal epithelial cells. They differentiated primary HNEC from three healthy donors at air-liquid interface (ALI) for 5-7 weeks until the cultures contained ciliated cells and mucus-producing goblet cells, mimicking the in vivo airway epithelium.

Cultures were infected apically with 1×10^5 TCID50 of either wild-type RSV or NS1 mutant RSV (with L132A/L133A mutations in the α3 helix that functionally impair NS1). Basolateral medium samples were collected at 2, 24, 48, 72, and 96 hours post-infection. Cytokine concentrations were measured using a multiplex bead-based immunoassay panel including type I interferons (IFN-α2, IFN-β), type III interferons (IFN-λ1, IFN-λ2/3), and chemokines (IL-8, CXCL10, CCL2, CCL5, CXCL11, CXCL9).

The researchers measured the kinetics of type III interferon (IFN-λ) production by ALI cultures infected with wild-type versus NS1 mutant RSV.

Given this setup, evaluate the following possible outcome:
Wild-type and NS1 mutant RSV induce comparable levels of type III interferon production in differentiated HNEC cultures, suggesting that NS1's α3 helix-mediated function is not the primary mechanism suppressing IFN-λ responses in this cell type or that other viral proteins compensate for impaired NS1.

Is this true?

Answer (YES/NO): NO